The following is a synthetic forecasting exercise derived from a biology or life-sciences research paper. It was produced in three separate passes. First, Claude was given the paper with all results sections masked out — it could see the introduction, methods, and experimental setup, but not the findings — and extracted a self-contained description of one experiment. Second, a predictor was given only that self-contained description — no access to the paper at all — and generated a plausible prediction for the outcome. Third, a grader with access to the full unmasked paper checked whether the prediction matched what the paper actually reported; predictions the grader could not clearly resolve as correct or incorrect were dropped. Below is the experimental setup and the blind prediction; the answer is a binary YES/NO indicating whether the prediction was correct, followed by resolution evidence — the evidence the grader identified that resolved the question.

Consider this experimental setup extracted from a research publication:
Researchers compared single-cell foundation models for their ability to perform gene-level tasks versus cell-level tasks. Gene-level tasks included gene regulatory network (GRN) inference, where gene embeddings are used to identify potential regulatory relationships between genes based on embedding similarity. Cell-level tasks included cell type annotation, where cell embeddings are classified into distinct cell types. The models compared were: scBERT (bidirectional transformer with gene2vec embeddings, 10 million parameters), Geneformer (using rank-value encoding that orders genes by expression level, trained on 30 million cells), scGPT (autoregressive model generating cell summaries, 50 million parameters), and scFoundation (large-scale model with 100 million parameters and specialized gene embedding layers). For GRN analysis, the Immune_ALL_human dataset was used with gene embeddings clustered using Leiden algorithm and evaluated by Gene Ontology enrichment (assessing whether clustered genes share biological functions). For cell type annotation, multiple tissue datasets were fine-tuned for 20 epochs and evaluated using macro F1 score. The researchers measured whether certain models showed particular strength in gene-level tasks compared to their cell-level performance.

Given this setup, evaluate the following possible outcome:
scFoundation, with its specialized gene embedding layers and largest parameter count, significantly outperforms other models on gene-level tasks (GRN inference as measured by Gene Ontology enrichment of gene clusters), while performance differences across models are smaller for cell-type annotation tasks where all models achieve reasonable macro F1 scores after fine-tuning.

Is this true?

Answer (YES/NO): NO